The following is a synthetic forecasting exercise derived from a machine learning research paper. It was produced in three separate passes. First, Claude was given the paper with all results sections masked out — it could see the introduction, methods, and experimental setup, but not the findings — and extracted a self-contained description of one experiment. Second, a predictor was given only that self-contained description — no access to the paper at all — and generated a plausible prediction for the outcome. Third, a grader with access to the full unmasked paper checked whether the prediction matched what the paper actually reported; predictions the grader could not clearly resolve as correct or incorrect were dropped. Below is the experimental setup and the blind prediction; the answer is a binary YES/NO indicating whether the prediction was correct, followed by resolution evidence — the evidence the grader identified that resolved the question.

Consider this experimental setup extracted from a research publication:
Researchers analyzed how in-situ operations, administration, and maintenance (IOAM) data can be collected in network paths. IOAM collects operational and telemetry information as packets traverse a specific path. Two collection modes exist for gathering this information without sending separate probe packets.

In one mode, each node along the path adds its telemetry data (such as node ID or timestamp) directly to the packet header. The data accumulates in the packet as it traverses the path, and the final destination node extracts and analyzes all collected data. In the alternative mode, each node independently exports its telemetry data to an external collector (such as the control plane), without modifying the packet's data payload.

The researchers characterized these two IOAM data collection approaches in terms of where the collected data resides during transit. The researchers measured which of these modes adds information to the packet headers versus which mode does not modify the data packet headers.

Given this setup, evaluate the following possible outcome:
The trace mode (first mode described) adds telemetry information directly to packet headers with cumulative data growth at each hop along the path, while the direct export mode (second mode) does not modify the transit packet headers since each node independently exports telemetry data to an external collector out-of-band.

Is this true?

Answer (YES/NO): YES